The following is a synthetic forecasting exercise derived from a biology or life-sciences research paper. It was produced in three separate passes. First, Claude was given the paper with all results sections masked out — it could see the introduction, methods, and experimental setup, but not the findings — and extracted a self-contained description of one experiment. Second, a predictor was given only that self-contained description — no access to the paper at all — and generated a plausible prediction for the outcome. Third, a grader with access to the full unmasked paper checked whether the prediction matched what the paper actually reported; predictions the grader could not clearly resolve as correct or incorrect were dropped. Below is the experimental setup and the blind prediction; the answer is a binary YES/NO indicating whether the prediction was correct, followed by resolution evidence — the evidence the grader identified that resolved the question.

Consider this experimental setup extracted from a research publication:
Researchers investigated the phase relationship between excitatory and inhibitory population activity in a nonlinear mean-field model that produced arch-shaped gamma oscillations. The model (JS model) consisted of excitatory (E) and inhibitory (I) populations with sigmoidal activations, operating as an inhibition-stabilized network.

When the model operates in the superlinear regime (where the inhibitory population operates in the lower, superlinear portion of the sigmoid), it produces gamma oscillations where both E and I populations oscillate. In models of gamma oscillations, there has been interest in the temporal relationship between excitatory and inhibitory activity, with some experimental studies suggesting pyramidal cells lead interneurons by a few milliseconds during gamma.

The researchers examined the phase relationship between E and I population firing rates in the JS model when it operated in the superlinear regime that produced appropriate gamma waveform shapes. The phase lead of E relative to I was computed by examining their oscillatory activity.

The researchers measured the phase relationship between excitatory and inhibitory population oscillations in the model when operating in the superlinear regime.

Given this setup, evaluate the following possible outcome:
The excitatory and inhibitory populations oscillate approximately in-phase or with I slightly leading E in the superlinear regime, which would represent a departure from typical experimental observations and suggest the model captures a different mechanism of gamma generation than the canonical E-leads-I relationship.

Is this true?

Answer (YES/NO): NO